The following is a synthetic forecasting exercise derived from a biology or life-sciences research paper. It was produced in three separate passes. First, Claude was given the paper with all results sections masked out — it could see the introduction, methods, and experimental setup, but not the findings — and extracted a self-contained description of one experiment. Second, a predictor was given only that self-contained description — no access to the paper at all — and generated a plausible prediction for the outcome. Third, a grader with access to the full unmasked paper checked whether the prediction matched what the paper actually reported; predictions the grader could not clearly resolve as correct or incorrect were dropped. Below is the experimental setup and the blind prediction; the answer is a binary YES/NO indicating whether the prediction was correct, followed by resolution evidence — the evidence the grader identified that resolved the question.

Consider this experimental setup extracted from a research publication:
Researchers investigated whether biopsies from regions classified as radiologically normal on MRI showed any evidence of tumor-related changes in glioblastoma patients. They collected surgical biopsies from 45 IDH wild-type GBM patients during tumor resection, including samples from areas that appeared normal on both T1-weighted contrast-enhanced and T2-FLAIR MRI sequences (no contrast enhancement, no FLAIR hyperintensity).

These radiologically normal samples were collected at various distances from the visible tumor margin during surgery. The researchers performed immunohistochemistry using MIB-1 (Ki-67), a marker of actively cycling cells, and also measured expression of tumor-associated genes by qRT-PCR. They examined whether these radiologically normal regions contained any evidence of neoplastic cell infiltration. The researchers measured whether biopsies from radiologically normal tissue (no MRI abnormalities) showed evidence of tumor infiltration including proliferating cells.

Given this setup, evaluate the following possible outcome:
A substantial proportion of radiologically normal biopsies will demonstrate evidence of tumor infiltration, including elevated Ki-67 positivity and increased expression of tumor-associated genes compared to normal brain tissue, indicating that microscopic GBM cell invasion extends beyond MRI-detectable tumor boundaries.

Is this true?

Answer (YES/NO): NO